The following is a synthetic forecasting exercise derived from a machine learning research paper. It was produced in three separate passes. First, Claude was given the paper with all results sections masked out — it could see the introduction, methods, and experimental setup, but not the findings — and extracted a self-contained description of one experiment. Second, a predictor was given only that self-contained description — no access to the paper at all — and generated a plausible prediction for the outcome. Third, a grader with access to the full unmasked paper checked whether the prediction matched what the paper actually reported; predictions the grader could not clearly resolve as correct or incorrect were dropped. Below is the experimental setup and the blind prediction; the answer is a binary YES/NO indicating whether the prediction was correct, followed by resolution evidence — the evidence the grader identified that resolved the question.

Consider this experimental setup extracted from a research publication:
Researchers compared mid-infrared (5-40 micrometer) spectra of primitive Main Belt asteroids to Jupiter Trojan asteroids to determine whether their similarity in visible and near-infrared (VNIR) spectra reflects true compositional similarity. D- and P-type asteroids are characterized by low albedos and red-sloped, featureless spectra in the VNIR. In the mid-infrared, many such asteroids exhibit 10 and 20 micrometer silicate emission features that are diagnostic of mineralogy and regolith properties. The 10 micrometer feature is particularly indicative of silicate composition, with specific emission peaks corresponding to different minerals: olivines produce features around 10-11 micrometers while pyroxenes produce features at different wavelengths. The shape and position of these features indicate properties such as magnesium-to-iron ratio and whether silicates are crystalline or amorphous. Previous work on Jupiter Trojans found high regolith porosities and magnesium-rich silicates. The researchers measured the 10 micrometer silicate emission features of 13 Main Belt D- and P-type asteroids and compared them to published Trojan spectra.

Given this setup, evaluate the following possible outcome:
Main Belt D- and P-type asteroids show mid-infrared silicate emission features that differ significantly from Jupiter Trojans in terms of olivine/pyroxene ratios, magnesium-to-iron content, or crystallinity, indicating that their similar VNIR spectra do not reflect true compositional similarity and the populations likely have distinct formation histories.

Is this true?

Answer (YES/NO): NO